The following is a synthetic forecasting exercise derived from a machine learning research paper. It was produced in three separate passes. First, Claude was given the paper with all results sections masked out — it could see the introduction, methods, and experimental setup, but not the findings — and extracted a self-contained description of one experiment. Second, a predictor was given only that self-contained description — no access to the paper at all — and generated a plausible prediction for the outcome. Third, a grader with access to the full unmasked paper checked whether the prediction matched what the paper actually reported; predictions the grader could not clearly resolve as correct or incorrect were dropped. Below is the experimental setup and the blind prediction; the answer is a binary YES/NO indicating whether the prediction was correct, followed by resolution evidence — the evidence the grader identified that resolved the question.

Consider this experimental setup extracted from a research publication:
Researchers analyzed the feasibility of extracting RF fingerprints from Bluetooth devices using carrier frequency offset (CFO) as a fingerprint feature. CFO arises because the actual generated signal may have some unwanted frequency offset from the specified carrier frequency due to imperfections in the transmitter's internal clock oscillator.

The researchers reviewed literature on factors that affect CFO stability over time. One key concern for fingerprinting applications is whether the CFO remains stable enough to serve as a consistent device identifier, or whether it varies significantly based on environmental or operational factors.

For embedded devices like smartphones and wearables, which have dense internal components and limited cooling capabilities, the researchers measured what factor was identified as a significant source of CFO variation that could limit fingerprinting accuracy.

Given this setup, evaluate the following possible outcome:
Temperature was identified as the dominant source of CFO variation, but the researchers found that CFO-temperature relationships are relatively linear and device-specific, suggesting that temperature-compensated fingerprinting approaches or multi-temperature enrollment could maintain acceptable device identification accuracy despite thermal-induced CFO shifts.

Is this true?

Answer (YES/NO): NO